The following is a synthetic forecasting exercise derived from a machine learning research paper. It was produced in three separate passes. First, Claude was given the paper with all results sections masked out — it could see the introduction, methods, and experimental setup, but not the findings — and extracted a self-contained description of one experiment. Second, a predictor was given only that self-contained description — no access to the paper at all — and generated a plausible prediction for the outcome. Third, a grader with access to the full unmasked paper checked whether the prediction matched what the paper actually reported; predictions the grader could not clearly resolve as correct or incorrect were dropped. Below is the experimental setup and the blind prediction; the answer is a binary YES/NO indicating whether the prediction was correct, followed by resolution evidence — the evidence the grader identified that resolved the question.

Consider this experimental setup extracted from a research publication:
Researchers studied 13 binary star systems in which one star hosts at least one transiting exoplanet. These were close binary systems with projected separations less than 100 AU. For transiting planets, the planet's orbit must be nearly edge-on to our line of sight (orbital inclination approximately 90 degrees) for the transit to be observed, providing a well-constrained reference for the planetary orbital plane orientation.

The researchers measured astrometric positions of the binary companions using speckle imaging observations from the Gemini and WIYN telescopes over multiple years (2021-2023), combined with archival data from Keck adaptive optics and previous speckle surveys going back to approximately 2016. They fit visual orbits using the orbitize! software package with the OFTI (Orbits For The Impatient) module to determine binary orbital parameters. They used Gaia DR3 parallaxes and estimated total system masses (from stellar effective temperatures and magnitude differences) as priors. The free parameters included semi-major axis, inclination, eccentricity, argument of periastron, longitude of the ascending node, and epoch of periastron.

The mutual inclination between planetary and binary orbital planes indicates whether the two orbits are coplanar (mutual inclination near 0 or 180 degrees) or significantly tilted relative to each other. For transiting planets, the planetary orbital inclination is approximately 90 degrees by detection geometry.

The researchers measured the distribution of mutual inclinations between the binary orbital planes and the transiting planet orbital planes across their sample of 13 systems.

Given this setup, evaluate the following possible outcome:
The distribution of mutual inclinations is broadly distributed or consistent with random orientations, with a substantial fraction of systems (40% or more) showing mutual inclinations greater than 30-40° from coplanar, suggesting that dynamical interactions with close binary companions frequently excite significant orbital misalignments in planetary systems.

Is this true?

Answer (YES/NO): NO